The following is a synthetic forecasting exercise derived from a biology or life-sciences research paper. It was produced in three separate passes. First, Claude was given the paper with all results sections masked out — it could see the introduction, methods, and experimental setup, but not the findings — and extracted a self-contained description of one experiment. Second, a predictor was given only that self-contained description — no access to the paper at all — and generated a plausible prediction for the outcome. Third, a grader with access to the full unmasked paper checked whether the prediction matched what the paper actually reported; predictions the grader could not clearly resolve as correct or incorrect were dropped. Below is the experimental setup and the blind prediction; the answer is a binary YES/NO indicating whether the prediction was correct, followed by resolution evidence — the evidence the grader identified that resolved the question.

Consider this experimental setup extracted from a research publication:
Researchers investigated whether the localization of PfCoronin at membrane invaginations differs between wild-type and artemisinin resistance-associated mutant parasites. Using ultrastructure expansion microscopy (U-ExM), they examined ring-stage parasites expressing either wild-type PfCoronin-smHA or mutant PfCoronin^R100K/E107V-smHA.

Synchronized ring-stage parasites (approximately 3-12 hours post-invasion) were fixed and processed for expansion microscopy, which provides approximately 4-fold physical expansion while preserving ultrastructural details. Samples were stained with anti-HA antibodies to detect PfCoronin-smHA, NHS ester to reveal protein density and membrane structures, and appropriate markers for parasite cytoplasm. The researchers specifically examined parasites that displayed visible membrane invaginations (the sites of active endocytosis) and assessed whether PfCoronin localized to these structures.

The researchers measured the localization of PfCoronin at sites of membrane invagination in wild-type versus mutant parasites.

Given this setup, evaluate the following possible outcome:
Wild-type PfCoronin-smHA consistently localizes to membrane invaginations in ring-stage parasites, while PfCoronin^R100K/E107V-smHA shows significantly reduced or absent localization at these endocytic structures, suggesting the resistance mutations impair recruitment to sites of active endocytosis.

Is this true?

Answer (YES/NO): YES